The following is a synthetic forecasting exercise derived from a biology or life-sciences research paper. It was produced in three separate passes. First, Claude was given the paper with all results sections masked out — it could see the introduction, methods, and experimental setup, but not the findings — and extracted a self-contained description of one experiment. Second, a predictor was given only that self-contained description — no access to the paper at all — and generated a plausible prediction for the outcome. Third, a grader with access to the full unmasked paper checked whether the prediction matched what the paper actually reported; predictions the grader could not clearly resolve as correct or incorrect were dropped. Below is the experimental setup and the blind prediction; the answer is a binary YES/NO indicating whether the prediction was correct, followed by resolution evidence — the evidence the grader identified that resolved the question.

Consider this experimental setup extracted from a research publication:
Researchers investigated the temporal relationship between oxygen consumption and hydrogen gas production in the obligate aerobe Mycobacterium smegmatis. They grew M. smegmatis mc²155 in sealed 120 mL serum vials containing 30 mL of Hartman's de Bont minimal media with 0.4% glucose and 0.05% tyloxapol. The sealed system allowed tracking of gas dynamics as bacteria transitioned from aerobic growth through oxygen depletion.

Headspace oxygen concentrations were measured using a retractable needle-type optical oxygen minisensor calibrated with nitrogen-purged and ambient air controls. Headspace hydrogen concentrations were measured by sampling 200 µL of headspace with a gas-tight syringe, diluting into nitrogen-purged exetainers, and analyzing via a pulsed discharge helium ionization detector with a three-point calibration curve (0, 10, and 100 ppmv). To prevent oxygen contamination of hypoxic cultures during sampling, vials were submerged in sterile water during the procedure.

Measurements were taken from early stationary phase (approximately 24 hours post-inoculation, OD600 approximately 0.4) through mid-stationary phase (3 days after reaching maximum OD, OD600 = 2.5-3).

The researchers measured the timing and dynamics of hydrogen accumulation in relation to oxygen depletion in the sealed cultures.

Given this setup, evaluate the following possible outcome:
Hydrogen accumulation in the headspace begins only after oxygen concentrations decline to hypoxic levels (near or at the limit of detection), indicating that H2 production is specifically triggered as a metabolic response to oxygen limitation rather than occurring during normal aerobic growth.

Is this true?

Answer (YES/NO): YES